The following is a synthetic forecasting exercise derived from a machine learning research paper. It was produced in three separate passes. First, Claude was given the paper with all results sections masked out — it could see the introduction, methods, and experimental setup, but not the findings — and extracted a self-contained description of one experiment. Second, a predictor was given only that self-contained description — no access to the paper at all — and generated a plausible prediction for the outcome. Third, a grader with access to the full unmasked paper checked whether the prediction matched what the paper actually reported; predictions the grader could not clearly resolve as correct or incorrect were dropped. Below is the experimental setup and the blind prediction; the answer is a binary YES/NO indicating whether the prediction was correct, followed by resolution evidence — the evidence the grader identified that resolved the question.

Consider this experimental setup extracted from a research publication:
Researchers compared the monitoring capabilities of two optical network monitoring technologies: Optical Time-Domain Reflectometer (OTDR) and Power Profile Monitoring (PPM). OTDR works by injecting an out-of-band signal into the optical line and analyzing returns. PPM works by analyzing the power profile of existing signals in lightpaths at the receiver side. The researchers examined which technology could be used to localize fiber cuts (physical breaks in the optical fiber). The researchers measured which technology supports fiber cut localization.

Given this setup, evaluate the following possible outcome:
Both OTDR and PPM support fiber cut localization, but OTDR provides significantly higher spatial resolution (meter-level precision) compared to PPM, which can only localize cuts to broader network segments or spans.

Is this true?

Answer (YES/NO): NO